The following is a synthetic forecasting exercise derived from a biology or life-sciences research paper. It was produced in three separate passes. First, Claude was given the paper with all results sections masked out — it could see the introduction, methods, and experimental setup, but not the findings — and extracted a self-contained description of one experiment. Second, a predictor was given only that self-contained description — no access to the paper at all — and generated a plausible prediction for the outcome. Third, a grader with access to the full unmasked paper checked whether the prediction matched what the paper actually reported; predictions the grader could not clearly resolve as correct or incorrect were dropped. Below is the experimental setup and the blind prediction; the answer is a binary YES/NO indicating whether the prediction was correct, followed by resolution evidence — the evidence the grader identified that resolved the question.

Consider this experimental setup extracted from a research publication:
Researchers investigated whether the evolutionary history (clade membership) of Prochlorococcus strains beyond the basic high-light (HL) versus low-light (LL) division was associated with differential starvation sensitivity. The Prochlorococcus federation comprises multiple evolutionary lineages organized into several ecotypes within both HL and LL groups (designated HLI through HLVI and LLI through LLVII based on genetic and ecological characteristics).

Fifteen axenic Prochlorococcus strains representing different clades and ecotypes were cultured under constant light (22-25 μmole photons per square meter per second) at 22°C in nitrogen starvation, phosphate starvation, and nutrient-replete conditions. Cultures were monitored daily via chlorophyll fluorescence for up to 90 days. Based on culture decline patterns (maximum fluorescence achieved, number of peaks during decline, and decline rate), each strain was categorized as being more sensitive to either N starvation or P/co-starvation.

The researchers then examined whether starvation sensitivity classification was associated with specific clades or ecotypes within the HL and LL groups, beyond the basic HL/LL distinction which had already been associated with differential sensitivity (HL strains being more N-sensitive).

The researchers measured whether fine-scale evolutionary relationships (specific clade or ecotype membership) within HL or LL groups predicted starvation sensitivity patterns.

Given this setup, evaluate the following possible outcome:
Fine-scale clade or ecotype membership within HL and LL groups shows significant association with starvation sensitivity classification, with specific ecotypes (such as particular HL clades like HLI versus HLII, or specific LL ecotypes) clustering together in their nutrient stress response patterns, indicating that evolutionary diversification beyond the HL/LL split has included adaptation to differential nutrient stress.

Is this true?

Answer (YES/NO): NO